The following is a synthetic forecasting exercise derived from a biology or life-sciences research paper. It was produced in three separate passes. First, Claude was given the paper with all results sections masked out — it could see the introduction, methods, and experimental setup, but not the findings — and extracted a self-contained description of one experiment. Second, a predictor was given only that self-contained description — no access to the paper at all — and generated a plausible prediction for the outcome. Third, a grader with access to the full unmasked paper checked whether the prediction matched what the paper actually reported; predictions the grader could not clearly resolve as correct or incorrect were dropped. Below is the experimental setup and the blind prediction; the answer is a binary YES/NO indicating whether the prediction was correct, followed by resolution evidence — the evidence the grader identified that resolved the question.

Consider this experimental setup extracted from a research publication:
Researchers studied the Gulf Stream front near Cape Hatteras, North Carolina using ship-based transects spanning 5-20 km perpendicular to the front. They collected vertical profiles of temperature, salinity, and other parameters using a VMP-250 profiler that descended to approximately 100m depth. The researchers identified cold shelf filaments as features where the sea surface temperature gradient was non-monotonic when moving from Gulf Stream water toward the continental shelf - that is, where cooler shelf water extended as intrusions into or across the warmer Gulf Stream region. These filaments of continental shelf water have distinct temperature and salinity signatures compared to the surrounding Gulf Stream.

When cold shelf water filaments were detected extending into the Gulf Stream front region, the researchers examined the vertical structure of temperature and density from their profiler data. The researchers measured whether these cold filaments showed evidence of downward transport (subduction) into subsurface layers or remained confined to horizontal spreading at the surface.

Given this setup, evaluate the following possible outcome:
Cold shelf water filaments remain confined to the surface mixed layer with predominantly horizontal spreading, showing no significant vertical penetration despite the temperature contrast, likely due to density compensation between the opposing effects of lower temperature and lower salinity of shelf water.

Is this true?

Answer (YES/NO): NO